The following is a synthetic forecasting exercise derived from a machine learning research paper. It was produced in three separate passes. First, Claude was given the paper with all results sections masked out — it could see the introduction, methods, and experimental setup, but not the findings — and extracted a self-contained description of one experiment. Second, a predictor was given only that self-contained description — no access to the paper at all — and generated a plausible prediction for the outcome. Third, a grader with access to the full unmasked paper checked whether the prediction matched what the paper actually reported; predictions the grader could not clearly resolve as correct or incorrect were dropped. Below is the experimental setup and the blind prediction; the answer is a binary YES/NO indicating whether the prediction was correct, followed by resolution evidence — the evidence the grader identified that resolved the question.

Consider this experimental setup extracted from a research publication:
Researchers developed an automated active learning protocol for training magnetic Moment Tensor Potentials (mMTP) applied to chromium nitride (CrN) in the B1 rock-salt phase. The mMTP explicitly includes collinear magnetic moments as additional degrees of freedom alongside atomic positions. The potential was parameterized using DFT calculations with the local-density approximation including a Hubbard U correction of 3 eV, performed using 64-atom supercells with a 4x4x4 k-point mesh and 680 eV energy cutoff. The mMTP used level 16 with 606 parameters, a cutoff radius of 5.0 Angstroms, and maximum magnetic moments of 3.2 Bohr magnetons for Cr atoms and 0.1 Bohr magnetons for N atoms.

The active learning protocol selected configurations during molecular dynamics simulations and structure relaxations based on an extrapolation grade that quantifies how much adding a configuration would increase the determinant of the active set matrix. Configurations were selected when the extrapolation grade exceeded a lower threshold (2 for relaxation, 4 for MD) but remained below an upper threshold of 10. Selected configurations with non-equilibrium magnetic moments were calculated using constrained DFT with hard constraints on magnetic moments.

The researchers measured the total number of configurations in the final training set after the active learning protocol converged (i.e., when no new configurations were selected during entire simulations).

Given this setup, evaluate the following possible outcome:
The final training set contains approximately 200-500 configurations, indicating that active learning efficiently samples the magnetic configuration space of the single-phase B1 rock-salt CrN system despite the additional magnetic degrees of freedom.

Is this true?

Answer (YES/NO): NO